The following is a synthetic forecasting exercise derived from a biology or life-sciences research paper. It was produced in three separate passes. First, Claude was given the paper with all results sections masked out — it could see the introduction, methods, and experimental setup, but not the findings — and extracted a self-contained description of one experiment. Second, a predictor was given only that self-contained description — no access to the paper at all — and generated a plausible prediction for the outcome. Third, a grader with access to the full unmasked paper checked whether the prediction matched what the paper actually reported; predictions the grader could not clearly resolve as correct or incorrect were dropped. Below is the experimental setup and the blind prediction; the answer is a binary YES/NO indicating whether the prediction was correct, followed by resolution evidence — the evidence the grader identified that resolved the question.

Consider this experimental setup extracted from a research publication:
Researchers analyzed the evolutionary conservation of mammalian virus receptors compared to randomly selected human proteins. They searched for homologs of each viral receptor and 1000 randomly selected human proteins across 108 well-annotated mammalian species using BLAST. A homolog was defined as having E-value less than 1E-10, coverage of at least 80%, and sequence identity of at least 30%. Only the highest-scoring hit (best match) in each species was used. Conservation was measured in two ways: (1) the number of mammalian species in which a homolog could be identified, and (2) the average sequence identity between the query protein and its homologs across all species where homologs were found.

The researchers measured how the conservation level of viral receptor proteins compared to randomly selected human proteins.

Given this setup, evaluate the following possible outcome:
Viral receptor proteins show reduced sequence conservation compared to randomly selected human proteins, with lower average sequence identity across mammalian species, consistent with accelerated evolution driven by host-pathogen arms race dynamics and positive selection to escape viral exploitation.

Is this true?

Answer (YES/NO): NO